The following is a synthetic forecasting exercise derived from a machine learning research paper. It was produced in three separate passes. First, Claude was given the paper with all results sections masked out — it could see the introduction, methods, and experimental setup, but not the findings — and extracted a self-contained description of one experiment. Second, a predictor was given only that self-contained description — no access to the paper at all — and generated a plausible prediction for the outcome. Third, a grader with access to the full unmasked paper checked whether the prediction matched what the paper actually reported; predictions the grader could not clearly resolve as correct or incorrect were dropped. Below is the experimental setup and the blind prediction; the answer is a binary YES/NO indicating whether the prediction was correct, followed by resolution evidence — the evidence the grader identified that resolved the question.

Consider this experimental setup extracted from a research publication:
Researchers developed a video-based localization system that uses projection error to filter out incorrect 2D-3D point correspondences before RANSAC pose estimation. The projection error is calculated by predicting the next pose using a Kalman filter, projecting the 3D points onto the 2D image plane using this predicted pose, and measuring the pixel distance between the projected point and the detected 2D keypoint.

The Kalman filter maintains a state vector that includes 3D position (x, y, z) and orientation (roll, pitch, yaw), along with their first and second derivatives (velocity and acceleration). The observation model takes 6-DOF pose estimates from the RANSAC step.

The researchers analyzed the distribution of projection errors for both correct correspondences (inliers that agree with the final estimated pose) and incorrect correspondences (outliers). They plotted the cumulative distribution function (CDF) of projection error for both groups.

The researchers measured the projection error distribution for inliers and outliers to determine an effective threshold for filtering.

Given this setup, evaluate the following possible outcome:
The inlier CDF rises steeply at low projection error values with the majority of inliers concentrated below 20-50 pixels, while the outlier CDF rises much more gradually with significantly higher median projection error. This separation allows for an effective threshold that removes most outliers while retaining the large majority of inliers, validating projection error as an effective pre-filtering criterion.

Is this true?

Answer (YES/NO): YES